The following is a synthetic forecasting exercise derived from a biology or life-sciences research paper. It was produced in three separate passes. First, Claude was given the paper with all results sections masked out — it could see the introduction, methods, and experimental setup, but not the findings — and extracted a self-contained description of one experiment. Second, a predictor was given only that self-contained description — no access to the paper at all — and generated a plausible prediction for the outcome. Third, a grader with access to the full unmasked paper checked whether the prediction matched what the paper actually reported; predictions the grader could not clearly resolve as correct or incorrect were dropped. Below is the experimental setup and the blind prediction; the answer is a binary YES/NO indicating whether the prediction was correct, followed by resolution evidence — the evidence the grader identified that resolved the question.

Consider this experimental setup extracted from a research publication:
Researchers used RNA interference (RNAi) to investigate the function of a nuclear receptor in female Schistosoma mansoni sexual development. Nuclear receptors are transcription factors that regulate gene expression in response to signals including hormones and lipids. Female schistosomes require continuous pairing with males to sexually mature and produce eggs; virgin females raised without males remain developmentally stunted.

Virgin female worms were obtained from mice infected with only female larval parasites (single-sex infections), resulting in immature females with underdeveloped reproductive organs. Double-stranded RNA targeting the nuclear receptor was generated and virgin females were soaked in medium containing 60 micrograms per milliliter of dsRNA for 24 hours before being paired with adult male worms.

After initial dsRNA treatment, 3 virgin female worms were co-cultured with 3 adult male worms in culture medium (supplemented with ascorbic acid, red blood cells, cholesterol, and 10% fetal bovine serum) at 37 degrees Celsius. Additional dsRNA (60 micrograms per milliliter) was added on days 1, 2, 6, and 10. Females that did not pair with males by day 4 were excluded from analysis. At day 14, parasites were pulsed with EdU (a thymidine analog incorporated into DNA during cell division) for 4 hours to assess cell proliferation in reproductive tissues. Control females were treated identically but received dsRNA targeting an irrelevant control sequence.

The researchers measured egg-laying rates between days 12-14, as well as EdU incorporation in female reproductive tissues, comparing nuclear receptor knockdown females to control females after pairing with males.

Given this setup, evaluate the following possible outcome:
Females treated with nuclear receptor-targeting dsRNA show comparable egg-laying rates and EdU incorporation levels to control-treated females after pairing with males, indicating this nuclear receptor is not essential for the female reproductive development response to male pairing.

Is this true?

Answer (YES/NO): NO